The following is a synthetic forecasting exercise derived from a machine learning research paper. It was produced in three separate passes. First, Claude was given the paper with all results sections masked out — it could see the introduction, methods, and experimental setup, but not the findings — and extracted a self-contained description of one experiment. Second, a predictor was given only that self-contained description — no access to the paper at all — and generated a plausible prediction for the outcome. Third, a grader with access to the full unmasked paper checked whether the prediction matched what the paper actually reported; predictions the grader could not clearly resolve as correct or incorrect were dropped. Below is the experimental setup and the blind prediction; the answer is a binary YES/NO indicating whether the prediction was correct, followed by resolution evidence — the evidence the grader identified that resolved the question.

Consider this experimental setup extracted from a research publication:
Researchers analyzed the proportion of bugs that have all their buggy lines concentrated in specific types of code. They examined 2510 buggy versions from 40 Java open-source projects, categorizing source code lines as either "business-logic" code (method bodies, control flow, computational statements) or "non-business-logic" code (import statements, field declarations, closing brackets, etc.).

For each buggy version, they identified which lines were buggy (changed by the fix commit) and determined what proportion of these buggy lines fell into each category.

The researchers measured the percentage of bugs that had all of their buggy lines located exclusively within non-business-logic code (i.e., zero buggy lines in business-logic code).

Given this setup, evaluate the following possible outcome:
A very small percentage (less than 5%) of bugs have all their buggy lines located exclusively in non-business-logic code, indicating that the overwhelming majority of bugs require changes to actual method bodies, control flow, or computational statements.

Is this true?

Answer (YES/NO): NO